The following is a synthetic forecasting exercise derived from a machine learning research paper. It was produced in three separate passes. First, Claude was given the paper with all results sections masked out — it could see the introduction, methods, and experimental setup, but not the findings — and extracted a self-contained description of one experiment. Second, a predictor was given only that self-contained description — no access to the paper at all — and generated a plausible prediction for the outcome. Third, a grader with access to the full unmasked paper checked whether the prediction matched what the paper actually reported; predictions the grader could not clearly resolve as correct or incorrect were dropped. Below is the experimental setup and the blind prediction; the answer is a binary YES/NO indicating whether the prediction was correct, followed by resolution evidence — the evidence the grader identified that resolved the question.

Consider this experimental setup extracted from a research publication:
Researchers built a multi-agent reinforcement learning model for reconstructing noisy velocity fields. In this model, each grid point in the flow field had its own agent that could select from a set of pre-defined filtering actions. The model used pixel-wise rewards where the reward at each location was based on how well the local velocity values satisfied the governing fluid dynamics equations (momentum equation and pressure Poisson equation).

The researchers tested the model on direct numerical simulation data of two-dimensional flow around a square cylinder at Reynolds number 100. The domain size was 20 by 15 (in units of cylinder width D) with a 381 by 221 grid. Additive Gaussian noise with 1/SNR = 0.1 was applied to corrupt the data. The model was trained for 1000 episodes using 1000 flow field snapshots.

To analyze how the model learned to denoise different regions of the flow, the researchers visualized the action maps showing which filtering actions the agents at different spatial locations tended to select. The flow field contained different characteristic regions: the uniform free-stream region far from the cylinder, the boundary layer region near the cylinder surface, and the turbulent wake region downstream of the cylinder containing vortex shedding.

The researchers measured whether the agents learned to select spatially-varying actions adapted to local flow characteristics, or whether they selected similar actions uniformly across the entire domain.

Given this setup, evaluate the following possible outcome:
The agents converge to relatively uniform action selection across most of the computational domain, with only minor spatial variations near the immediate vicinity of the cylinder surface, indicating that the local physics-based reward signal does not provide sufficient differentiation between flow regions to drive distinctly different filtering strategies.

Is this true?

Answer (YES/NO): NO